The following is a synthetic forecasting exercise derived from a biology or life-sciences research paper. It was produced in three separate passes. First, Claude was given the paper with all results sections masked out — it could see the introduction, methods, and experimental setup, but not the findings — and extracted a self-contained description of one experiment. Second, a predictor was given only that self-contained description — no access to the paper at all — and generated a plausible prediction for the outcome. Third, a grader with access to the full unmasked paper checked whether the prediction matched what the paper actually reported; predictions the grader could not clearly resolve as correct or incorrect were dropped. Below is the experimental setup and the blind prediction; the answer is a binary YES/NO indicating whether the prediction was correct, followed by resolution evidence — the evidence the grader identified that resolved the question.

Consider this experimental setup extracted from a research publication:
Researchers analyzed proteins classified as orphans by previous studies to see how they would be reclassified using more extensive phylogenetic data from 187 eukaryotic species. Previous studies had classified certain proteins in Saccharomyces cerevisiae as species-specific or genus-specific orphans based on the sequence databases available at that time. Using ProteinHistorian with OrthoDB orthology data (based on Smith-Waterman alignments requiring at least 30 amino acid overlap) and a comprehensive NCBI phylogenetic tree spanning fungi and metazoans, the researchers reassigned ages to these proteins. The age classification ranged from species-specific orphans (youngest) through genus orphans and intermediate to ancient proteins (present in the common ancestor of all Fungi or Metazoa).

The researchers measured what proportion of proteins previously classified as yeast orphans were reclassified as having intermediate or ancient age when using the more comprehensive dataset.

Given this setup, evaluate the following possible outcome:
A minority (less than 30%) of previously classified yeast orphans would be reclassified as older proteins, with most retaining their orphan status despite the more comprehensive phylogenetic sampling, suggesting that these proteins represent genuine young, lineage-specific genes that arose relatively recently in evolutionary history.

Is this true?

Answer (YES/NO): NO